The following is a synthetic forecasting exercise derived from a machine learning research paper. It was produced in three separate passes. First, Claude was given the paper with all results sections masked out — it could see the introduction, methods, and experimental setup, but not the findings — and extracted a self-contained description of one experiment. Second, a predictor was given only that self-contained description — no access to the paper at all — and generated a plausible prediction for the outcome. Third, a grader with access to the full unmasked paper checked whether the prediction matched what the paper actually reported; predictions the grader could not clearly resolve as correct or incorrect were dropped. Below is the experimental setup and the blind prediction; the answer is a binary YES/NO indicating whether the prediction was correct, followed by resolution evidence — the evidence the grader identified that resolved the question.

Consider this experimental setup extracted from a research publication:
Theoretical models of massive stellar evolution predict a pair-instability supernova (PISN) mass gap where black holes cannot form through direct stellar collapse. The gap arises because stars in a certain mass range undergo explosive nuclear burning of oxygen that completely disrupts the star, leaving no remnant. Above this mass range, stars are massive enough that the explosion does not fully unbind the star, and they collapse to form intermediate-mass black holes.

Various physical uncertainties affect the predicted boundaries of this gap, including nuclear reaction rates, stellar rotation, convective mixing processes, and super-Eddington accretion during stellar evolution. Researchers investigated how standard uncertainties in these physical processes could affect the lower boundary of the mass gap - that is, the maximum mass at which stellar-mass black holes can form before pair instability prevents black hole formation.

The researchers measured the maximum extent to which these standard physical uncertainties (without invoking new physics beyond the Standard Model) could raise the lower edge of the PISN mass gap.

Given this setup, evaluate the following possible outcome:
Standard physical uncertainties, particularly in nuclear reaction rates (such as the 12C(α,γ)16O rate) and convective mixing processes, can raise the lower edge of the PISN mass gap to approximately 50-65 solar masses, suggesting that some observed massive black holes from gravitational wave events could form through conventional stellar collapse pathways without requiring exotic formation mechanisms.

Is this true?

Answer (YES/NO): YES